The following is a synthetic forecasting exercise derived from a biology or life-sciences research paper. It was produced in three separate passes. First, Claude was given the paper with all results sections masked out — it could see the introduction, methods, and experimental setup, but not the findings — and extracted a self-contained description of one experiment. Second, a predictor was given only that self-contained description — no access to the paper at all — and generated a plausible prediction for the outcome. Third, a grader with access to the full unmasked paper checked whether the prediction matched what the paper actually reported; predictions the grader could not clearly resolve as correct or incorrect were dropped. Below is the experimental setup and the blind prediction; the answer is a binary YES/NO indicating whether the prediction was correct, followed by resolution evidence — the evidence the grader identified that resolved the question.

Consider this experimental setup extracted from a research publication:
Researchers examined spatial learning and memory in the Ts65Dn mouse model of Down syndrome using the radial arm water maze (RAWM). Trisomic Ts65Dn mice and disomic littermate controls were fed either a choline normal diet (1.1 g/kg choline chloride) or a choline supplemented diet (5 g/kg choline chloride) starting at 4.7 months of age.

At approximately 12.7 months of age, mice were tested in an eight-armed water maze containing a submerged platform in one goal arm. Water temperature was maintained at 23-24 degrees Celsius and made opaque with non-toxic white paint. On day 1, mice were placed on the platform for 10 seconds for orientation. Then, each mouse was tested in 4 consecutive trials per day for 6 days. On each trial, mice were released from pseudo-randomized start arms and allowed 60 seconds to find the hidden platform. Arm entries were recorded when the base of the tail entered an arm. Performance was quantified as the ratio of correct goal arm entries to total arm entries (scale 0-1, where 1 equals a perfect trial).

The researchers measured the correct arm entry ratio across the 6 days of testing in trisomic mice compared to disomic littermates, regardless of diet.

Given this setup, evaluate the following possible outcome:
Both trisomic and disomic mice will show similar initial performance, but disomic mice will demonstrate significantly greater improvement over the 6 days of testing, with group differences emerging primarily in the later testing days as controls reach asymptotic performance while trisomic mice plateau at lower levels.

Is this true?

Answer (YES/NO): NO